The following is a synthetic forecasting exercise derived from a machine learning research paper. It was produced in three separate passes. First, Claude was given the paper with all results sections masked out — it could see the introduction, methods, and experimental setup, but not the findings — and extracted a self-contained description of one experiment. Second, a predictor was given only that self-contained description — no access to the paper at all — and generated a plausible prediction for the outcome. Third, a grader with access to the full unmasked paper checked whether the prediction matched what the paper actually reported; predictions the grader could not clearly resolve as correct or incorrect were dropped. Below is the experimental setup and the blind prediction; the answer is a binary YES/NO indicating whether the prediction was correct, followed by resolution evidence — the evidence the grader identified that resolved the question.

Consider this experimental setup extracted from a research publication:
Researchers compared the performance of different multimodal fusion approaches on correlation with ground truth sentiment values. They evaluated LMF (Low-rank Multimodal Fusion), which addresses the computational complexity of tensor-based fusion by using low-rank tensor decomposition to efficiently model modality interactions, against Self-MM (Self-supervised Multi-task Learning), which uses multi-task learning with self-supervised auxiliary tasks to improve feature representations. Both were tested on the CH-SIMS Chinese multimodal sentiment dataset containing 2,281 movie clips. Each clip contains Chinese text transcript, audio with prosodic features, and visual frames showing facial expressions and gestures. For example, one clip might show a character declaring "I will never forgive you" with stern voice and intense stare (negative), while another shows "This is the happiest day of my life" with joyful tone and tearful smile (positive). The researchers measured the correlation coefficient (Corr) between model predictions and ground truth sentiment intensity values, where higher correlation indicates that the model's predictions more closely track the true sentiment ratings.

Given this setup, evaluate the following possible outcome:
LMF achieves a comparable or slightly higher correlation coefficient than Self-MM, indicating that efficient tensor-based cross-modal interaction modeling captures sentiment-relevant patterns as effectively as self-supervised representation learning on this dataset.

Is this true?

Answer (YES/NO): NO